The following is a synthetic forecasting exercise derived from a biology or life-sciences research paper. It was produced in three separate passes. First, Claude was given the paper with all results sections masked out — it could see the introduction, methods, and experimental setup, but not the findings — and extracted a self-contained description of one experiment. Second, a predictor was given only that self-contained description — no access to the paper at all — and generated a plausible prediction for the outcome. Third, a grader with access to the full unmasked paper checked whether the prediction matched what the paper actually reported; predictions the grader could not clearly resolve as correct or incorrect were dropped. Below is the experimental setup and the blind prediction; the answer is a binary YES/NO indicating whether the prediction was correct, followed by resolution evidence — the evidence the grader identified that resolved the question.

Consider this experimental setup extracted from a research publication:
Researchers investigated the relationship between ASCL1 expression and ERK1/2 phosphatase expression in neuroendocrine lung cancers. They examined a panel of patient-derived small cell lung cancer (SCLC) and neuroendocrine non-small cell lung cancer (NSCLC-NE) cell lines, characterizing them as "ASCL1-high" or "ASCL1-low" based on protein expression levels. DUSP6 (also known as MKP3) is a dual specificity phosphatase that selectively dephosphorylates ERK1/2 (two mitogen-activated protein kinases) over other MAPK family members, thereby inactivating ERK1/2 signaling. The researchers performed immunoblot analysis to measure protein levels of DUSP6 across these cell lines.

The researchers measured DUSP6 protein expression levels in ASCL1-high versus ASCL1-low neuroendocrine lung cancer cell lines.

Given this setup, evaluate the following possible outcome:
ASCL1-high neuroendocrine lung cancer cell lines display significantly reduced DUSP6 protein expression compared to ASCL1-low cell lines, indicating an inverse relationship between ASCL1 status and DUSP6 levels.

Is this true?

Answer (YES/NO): NO